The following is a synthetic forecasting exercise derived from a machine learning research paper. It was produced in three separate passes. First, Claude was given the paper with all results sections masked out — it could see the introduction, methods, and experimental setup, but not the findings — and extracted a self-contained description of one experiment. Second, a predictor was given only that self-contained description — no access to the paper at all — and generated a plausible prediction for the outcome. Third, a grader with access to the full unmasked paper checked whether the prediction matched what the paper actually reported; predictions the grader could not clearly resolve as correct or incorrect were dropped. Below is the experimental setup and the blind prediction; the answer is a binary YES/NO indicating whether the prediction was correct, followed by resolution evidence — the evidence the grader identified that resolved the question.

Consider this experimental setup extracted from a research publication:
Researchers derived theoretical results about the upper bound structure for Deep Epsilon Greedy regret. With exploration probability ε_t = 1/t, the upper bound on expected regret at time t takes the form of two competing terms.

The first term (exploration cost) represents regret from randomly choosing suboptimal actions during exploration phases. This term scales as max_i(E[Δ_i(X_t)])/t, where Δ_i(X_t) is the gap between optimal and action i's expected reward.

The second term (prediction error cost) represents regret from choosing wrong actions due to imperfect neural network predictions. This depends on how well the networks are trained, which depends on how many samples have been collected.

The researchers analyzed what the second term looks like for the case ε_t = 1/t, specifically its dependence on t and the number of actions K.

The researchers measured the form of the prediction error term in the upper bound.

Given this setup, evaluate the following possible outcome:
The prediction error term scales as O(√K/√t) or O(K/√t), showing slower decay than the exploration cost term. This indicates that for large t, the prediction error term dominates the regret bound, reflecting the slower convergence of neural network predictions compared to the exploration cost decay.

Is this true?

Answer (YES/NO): NO